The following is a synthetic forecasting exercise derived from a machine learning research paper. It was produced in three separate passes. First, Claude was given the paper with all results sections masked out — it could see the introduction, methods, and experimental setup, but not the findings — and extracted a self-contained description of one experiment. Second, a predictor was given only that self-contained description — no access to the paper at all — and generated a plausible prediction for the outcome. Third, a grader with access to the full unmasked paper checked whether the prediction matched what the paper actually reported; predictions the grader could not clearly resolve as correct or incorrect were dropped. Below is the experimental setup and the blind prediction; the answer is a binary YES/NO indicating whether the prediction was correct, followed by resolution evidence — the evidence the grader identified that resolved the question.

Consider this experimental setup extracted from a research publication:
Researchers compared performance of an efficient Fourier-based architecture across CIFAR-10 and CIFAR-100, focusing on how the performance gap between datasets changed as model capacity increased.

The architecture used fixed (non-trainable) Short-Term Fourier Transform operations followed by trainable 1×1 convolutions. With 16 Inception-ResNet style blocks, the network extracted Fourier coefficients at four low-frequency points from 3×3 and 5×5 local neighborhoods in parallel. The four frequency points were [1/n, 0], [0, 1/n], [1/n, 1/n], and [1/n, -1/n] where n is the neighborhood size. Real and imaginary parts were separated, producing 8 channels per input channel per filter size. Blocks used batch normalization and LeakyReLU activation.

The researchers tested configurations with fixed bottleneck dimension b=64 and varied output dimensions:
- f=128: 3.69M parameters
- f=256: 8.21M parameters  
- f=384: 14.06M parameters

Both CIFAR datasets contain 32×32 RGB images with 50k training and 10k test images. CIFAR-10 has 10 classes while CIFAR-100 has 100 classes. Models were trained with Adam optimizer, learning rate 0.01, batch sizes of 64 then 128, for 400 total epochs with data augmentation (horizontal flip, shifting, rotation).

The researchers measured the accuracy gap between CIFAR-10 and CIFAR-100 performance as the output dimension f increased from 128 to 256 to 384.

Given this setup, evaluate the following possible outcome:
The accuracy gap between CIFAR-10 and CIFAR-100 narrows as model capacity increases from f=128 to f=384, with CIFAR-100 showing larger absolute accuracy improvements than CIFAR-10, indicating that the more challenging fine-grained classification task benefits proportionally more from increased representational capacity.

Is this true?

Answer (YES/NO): YES